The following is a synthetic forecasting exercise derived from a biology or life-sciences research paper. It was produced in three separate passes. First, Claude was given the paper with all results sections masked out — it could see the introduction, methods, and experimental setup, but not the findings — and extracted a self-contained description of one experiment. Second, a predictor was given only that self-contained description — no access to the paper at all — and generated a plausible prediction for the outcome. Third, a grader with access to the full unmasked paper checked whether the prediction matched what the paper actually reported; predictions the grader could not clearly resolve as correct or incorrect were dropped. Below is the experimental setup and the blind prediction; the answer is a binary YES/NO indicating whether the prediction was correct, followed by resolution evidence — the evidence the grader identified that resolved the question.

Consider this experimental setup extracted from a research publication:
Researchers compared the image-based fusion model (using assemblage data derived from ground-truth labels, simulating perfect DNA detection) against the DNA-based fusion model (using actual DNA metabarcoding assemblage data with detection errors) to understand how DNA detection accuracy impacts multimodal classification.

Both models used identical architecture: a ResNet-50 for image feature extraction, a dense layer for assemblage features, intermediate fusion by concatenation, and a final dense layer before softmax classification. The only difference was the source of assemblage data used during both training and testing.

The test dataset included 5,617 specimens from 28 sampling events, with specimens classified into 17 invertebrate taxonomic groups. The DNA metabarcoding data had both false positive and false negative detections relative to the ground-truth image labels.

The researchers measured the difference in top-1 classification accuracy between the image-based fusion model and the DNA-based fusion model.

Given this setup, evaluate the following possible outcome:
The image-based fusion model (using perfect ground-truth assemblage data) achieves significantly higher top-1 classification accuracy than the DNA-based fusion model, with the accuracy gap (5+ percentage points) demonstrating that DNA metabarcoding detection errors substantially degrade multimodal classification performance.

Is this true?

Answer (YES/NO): NO